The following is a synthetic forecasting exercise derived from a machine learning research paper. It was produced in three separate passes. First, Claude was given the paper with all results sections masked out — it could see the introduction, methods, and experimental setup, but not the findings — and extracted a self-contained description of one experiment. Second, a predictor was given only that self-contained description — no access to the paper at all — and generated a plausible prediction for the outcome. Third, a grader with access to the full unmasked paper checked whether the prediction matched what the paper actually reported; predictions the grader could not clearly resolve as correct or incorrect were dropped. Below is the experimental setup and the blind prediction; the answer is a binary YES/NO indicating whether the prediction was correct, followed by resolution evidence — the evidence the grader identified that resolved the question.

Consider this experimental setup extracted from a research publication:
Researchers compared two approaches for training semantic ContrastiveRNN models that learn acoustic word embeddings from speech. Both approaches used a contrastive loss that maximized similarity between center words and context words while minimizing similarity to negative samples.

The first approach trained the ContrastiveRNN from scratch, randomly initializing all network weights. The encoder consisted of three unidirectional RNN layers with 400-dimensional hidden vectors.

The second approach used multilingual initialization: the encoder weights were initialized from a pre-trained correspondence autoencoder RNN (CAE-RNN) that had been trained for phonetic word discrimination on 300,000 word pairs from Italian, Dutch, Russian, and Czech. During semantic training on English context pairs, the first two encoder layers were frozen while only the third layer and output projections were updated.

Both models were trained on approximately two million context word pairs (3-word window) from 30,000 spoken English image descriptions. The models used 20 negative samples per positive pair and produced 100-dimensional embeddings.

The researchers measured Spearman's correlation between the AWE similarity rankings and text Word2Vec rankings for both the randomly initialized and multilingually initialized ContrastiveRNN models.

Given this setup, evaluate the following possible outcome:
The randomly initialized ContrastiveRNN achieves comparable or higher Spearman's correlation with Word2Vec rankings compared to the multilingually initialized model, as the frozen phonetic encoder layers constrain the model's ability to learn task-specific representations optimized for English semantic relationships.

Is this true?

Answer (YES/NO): YES